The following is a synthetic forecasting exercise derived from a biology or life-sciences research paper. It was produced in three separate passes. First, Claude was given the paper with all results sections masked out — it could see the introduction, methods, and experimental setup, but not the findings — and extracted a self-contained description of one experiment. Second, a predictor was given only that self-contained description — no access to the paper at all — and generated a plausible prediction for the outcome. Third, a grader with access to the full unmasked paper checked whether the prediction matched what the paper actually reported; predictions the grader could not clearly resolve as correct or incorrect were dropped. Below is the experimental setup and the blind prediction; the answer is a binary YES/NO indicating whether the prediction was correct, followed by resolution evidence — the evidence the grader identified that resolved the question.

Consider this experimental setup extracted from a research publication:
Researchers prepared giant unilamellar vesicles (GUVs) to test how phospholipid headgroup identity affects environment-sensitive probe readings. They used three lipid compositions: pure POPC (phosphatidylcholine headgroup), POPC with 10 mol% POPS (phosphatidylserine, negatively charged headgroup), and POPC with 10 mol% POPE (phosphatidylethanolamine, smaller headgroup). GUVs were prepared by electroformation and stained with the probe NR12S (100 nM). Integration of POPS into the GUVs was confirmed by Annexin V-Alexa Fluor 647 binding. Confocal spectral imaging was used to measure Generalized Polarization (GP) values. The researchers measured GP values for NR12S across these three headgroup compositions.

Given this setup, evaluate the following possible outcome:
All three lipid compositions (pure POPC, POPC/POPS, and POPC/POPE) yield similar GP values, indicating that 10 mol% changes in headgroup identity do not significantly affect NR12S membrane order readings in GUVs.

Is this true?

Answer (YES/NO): NO